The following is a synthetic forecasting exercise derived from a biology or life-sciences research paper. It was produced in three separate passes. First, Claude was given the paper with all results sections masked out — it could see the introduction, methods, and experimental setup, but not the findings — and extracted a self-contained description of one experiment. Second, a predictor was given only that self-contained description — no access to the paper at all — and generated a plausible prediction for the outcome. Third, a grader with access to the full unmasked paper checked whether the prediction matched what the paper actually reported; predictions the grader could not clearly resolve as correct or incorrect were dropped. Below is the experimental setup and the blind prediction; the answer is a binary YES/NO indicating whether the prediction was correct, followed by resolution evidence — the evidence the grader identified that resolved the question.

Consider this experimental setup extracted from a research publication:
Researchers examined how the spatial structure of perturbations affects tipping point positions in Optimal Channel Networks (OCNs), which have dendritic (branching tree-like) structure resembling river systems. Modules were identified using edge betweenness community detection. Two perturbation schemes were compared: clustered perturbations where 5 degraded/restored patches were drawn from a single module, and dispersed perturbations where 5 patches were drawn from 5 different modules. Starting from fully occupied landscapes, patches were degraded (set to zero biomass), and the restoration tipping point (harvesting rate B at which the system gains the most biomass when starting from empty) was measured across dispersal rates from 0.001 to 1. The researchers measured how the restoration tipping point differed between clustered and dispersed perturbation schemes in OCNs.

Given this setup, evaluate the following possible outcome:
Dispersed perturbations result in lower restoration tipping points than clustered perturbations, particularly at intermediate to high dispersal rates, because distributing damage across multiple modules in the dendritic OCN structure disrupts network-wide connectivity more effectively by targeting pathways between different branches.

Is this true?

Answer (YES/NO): NO